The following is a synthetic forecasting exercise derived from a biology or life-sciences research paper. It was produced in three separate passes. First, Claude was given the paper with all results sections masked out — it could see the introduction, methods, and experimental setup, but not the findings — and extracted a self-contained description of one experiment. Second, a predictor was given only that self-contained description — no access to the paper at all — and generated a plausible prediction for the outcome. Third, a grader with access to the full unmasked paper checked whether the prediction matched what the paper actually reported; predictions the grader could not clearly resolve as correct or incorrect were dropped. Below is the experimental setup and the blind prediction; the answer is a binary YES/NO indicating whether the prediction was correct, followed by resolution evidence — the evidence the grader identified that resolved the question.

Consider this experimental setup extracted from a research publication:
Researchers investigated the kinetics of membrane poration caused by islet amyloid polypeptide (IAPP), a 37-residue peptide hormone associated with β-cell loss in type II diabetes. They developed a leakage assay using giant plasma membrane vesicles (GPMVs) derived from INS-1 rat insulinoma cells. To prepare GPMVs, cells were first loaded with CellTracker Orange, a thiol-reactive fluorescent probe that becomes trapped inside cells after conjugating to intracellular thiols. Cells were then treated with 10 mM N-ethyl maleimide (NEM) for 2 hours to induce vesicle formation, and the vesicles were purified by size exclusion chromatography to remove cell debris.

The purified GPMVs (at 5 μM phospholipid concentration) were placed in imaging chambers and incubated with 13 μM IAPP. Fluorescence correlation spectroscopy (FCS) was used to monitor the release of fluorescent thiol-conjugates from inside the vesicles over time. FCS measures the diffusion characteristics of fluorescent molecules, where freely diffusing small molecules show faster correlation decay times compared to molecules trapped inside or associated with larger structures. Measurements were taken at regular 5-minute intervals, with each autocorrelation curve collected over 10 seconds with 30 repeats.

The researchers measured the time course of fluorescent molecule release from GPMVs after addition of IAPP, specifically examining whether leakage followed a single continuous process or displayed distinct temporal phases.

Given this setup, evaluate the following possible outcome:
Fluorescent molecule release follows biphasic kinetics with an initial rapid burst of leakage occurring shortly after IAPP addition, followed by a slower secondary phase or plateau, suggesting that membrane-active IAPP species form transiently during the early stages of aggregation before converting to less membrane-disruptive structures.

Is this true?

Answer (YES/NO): NO